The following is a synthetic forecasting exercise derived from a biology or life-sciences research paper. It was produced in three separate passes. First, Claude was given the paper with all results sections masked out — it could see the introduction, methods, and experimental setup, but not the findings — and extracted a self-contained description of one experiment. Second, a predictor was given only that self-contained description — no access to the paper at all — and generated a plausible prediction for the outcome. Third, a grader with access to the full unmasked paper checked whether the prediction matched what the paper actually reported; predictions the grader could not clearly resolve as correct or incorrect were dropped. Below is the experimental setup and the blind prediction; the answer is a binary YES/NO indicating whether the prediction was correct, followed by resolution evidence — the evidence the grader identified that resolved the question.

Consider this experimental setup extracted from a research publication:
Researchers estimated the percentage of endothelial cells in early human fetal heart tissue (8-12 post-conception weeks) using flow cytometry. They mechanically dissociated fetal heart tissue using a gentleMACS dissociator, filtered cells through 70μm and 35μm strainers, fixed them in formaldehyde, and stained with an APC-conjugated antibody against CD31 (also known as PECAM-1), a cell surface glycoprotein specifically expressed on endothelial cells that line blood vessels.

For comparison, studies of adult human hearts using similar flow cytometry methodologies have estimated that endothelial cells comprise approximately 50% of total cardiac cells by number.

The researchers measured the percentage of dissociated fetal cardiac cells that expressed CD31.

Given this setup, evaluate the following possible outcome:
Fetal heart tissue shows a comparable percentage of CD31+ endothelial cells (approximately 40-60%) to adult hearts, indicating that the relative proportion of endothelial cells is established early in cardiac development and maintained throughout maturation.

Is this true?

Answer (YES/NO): NO